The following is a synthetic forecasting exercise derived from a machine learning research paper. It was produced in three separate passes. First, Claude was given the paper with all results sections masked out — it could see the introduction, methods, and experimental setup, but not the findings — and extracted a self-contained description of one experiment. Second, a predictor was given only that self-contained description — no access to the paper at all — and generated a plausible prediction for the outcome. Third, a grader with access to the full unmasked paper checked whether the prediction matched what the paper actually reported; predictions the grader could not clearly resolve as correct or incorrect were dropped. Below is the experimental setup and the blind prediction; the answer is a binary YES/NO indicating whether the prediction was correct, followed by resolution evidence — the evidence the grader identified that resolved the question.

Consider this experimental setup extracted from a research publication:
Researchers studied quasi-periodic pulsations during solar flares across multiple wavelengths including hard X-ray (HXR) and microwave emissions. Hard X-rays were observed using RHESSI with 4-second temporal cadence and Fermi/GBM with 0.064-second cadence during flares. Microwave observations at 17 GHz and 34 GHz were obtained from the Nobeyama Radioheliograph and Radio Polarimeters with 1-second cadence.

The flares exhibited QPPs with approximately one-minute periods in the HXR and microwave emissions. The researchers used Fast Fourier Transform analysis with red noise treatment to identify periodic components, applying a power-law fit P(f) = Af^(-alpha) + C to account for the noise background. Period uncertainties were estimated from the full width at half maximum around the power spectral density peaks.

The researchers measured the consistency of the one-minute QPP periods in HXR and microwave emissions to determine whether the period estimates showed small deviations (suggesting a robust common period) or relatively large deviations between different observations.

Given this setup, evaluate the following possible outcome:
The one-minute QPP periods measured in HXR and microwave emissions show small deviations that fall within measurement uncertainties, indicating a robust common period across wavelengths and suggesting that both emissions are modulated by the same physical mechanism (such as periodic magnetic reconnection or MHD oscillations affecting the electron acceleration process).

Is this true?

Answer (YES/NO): NO